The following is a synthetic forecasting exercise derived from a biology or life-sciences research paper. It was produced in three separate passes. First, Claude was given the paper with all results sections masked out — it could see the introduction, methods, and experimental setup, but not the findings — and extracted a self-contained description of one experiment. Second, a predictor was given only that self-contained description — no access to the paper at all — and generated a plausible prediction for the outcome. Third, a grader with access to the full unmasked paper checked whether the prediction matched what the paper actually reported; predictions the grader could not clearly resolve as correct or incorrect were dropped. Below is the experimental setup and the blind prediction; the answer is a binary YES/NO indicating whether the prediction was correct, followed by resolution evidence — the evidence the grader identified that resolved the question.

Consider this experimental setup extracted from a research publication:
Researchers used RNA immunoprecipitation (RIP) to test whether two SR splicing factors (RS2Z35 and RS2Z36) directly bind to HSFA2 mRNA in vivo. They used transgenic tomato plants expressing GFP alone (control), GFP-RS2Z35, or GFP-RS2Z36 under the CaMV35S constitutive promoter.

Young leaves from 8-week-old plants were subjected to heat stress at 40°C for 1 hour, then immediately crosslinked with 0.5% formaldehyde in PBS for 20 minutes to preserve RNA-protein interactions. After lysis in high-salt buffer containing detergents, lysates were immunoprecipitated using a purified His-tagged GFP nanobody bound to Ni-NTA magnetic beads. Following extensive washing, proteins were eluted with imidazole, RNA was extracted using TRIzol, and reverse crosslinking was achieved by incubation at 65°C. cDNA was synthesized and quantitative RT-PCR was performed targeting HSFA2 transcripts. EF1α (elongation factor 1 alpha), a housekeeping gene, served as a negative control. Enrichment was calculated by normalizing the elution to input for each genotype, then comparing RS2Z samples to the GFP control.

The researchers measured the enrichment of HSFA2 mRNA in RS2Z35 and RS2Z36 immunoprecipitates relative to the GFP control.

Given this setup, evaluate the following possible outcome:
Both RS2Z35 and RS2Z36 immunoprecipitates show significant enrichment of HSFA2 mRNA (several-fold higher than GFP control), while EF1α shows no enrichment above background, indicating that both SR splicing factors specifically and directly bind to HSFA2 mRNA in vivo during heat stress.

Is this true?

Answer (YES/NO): YES